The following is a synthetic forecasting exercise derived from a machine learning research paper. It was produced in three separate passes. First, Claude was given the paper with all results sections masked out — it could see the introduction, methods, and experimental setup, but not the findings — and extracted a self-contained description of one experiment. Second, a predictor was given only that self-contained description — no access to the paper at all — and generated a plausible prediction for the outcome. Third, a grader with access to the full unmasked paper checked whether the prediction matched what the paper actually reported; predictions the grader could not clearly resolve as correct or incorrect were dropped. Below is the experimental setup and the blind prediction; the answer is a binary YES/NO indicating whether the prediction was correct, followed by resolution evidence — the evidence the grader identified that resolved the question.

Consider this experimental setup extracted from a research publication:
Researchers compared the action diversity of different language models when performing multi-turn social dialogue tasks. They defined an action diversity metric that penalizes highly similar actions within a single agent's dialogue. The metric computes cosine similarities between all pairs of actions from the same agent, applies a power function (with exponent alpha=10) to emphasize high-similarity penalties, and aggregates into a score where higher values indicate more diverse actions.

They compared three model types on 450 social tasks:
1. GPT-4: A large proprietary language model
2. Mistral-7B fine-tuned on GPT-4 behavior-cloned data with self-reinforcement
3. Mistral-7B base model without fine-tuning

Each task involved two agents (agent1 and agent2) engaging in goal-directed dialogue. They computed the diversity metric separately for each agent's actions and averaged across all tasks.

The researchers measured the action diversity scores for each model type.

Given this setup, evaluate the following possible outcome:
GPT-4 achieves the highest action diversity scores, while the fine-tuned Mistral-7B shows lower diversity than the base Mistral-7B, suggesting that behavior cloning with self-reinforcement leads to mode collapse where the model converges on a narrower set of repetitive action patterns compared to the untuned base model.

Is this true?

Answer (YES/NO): NO